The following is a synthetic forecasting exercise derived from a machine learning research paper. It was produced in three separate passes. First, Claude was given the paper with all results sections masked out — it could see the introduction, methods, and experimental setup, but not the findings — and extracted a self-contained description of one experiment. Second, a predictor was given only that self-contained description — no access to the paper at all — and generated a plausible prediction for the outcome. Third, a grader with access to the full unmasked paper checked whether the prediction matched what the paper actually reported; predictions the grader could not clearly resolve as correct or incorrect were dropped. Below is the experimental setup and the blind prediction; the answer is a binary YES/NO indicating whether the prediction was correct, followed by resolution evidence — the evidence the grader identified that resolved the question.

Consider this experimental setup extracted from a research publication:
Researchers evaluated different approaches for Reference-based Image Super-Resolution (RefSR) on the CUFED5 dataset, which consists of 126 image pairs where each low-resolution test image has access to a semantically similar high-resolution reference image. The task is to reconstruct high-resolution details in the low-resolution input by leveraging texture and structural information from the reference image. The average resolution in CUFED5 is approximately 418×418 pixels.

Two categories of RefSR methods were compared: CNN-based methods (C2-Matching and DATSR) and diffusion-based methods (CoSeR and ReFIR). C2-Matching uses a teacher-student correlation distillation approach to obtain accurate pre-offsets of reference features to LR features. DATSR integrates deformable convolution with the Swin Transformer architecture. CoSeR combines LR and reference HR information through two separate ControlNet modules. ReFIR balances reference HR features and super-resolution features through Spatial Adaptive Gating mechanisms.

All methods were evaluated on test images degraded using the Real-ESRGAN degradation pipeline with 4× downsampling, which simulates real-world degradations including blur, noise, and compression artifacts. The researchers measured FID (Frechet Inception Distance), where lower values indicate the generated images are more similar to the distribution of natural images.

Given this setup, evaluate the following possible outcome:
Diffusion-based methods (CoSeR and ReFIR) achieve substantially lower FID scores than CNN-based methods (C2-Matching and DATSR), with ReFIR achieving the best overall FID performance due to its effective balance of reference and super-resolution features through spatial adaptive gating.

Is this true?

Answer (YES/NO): NO